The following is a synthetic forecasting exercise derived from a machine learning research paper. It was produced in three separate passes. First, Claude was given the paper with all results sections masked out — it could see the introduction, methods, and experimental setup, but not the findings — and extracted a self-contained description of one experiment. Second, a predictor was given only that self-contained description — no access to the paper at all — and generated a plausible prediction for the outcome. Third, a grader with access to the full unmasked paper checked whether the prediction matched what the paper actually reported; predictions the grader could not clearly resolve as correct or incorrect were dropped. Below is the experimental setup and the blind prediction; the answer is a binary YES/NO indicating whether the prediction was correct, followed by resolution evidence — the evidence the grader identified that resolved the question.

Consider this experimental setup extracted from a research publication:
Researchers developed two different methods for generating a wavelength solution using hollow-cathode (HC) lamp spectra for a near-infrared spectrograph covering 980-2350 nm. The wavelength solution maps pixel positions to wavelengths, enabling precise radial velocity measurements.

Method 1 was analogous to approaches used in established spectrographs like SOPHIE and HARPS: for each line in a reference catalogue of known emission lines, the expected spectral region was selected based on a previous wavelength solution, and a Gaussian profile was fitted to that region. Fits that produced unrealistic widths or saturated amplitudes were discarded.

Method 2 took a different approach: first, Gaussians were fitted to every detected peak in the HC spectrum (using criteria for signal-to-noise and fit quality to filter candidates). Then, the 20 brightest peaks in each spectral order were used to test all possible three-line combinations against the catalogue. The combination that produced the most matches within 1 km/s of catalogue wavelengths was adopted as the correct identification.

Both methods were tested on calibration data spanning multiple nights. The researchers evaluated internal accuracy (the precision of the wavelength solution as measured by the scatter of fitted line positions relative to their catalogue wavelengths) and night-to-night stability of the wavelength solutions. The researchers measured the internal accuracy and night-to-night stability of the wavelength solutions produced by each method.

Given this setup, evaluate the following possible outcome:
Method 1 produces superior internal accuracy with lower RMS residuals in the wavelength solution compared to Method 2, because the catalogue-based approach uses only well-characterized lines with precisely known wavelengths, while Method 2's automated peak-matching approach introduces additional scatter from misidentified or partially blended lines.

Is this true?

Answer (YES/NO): YES